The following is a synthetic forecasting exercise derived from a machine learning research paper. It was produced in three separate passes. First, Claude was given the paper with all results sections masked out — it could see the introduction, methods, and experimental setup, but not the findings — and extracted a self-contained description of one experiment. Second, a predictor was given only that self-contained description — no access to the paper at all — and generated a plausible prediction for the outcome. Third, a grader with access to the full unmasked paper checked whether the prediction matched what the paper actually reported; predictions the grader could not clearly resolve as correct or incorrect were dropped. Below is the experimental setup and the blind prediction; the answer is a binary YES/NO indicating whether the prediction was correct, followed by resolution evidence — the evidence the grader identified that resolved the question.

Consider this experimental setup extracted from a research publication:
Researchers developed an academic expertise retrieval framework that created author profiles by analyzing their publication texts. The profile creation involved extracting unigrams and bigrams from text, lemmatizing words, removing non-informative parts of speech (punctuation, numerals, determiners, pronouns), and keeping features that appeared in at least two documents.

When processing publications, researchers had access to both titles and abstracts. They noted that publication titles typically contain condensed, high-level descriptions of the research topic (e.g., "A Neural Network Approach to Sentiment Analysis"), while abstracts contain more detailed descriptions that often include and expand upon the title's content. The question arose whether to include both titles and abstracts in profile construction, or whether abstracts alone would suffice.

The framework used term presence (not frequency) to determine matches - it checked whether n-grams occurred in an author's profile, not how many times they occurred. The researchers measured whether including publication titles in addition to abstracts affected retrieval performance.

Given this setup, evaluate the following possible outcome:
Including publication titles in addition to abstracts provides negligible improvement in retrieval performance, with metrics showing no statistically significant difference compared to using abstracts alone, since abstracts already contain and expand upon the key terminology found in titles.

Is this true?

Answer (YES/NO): YES